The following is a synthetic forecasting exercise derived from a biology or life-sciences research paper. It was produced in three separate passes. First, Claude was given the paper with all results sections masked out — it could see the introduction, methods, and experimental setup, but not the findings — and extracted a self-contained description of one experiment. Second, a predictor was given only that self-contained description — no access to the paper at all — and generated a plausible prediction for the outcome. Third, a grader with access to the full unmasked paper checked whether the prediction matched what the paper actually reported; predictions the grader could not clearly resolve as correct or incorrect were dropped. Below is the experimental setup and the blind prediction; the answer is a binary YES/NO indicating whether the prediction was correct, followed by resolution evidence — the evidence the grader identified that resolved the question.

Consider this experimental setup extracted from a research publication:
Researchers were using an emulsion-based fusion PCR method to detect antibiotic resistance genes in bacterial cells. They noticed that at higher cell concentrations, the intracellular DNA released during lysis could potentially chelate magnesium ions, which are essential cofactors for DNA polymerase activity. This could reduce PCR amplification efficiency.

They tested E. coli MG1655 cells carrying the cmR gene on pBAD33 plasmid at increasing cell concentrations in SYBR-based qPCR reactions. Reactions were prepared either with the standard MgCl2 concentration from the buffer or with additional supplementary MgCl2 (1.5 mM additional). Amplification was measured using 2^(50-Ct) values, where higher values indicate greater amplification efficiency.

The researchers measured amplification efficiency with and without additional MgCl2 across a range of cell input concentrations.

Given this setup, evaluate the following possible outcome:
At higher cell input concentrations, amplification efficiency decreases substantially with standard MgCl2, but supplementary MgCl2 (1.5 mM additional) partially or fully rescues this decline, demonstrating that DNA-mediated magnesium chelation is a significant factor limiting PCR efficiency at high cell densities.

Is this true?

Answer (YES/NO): YES